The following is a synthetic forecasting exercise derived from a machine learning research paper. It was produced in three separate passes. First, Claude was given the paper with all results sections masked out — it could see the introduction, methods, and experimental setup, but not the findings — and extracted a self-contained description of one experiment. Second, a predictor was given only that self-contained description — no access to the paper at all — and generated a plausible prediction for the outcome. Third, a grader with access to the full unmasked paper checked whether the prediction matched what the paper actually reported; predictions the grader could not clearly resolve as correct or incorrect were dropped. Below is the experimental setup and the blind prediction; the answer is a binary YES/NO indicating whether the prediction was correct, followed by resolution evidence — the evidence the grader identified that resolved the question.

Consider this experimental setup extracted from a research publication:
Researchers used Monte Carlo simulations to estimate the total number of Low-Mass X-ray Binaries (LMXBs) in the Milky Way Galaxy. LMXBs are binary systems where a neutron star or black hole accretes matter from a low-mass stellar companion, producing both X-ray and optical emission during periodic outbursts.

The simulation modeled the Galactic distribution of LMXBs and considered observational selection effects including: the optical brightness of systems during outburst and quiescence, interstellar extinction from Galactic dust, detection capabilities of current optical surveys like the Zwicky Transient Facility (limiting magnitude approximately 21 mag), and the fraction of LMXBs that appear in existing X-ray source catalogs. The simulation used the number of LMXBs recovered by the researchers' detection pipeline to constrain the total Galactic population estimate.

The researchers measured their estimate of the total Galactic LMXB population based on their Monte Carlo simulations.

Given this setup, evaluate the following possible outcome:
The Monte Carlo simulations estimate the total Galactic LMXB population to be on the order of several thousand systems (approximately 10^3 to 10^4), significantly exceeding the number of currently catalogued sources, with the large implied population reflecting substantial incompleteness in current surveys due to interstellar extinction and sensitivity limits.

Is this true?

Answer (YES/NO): YES